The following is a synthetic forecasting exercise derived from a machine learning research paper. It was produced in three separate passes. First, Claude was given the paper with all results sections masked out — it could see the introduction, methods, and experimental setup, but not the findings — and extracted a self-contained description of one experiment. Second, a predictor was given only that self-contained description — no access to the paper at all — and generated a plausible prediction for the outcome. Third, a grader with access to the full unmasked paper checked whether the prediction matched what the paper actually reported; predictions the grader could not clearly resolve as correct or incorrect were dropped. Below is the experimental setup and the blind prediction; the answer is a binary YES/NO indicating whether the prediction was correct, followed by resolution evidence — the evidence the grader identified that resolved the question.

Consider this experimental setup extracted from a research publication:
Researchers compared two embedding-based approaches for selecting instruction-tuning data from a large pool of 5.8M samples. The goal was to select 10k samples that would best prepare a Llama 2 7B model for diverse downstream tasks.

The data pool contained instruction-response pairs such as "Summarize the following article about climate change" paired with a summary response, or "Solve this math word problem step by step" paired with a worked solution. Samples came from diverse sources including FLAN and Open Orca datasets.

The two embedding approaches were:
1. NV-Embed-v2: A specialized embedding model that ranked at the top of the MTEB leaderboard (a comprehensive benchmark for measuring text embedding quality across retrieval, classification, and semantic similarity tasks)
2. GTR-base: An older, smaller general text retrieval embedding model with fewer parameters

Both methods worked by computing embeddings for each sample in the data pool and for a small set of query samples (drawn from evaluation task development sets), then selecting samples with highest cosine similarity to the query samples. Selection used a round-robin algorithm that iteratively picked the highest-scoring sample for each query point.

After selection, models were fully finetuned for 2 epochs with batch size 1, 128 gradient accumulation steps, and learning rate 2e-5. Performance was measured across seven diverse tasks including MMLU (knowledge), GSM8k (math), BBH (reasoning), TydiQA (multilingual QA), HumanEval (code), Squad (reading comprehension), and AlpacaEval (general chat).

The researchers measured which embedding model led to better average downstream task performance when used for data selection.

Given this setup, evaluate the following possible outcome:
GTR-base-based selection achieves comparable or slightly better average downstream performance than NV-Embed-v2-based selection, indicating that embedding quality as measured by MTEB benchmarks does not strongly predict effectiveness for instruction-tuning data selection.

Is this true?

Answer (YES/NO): YES